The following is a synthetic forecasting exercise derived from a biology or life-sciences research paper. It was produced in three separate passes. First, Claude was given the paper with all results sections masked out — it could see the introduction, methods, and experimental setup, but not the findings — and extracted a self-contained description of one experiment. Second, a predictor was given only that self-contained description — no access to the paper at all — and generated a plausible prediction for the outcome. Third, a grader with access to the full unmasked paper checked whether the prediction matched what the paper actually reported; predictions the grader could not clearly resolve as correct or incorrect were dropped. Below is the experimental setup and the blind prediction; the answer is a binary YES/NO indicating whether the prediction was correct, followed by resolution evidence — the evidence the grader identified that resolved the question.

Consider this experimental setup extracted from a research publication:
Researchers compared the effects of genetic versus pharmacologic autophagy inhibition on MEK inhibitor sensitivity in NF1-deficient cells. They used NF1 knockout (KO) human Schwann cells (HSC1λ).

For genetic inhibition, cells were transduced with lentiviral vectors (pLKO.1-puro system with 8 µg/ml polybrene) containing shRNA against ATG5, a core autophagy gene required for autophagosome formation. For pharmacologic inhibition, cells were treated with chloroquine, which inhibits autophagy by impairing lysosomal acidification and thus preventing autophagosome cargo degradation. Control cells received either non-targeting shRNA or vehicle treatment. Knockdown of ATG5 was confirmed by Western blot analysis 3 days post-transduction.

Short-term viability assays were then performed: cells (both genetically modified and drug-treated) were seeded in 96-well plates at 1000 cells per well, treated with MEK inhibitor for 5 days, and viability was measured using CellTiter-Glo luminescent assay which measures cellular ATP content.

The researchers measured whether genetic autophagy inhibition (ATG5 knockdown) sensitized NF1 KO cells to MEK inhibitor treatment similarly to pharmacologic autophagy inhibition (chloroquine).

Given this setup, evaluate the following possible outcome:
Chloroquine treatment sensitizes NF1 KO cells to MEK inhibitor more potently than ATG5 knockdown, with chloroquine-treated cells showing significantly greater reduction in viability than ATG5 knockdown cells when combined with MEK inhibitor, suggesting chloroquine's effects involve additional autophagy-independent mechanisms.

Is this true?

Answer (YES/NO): NO